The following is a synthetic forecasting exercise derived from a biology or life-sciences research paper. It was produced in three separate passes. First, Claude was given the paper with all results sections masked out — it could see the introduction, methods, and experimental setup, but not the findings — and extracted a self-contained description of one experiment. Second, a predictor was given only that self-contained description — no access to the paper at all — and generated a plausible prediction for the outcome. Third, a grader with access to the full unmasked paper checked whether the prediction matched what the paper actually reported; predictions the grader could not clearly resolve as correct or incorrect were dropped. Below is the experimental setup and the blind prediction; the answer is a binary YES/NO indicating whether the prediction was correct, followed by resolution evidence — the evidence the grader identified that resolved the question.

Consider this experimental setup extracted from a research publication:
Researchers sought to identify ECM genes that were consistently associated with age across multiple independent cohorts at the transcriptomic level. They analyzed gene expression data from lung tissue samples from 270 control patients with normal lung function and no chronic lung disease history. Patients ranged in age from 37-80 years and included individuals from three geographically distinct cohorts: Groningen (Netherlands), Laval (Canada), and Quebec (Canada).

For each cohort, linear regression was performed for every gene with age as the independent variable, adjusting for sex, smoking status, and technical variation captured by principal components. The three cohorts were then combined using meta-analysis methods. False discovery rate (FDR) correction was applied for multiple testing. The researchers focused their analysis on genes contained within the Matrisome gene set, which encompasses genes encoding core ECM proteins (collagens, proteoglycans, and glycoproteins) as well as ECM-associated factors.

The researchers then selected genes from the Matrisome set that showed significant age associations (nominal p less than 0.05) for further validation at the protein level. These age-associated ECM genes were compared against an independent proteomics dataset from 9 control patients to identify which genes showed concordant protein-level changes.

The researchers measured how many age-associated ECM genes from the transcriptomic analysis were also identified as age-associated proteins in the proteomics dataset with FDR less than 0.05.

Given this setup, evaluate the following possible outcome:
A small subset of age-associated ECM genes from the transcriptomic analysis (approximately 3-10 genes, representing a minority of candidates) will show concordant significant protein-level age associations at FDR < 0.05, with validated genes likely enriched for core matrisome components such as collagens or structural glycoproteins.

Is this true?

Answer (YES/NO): YES